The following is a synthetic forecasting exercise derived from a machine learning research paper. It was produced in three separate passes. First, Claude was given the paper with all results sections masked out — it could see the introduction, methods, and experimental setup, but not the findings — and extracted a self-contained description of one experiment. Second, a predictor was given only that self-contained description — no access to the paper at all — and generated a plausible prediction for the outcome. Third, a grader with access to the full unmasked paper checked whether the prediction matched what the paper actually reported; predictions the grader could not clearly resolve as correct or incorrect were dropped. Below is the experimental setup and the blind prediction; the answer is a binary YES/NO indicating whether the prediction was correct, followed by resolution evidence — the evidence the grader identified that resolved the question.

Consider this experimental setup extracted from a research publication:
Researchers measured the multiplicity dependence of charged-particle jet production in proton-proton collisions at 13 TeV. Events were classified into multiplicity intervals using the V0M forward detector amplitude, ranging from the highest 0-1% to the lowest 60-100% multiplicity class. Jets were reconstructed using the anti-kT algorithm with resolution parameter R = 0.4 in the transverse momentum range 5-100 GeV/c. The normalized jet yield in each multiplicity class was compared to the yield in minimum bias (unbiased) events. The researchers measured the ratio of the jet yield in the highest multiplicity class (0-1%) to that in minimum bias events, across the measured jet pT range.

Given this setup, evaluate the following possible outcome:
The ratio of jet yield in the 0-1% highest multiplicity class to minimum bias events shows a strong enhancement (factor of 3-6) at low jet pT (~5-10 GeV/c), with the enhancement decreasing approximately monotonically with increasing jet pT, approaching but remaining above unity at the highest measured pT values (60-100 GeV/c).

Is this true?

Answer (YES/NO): NO